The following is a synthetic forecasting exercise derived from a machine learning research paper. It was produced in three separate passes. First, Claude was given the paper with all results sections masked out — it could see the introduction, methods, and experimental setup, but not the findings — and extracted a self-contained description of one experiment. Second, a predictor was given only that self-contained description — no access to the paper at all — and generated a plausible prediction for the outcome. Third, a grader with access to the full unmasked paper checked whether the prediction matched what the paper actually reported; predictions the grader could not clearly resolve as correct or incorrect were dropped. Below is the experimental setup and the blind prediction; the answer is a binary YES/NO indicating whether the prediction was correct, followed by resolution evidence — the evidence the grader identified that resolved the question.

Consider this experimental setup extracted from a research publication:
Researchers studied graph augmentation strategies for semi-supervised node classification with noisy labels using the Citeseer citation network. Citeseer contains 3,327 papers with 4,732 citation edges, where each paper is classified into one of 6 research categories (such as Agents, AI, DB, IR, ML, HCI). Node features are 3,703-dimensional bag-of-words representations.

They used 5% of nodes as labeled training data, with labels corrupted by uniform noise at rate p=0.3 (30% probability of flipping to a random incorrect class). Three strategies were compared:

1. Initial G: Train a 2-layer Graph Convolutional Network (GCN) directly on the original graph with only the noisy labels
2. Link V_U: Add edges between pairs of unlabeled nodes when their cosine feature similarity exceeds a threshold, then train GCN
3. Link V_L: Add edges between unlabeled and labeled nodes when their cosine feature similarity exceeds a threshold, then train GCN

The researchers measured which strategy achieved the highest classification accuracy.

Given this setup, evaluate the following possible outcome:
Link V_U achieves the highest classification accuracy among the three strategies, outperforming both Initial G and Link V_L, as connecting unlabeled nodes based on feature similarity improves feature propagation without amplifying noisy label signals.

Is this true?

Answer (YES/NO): NO